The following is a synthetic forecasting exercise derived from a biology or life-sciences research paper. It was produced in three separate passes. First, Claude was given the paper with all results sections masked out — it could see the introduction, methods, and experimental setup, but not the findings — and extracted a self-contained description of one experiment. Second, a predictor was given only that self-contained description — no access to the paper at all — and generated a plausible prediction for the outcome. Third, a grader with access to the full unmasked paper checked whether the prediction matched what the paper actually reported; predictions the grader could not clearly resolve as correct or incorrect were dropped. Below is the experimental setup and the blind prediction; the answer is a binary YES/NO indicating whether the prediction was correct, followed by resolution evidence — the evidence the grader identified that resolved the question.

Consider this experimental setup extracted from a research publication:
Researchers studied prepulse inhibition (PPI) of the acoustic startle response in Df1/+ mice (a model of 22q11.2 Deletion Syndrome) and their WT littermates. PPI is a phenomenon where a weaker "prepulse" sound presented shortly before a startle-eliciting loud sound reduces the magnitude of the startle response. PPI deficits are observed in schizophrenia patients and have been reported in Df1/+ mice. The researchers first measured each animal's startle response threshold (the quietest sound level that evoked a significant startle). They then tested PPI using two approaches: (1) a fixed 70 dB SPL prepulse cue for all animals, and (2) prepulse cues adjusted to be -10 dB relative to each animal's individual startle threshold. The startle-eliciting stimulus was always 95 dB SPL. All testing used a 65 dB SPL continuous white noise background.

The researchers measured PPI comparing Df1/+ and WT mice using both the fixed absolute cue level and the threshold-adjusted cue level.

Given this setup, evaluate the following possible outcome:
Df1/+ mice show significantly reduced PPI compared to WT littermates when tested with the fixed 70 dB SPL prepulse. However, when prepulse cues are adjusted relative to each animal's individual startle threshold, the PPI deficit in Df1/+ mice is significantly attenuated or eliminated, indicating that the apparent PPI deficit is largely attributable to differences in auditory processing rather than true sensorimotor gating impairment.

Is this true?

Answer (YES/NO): YES